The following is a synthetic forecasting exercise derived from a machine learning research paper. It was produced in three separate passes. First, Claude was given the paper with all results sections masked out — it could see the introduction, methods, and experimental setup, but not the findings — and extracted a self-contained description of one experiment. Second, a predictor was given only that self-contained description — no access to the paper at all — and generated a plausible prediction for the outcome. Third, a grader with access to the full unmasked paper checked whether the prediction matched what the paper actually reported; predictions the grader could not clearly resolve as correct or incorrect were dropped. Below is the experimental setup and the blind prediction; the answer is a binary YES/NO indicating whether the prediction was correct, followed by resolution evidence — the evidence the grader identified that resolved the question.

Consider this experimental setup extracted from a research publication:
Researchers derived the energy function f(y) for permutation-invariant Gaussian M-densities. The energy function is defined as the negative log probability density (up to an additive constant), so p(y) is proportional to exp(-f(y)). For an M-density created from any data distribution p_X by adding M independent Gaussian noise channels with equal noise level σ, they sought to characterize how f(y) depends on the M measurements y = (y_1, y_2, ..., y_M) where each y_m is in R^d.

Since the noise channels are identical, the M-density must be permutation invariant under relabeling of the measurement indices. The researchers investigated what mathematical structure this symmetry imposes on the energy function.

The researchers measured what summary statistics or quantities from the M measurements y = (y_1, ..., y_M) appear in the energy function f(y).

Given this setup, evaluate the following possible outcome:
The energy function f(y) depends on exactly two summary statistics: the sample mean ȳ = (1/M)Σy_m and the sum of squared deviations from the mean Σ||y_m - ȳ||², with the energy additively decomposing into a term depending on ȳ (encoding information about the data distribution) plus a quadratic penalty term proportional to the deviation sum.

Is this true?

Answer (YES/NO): YES